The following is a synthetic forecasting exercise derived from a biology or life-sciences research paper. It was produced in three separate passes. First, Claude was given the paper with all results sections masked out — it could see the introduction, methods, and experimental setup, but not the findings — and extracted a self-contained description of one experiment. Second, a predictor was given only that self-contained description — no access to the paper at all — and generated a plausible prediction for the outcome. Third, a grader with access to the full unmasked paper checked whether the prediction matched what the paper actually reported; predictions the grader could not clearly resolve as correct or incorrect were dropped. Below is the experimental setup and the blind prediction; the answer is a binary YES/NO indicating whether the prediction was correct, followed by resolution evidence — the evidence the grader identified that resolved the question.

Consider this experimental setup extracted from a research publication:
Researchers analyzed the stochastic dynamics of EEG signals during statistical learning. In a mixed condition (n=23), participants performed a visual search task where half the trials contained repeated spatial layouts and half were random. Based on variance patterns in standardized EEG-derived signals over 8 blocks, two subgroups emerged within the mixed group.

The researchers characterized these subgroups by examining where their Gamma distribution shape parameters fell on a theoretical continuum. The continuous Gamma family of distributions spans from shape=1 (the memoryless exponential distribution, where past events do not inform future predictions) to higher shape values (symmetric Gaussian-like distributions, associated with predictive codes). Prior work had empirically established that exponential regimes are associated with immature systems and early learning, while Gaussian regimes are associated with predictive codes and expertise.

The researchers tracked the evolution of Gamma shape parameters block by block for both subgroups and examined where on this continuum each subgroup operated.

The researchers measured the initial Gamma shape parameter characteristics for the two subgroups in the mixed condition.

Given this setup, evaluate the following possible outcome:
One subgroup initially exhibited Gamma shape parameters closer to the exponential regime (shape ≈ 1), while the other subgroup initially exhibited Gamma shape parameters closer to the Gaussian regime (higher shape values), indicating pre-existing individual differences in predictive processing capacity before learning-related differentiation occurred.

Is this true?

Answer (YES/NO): YES